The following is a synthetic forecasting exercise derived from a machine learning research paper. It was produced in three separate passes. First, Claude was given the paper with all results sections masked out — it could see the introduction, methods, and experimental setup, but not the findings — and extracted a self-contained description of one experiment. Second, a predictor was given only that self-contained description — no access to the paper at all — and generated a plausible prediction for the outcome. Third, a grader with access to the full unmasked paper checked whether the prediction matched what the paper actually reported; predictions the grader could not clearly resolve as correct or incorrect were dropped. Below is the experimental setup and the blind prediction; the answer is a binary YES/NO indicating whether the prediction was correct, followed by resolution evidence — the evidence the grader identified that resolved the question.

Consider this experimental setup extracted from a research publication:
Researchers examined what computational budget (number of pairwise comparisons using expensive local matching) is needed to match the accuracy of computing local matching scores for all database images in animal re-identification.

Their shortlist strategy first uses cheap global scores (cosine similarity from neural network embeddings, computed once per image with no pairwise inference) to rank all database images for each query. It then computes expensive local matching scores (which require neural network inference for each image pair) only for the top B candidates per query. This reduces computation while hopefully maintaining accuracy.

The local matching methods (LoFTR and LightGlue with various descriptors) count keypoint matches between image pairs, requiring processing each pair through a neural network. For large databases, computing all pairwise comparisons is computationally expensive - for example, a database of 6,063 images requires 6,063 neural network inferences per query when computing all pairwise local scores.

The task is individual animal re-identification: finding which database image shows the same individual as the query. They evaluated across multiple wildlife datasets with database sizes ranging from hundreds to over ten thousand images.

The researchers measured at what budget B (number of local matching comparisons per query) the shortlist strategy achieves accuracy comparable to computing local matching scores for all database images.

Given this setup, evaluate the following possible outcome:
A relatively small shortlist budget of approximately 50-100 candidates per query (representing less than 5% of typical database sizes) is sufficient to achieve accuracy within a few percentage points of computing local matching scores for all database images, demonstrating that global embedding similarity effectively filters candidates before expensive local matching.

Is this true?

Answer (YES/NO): NO